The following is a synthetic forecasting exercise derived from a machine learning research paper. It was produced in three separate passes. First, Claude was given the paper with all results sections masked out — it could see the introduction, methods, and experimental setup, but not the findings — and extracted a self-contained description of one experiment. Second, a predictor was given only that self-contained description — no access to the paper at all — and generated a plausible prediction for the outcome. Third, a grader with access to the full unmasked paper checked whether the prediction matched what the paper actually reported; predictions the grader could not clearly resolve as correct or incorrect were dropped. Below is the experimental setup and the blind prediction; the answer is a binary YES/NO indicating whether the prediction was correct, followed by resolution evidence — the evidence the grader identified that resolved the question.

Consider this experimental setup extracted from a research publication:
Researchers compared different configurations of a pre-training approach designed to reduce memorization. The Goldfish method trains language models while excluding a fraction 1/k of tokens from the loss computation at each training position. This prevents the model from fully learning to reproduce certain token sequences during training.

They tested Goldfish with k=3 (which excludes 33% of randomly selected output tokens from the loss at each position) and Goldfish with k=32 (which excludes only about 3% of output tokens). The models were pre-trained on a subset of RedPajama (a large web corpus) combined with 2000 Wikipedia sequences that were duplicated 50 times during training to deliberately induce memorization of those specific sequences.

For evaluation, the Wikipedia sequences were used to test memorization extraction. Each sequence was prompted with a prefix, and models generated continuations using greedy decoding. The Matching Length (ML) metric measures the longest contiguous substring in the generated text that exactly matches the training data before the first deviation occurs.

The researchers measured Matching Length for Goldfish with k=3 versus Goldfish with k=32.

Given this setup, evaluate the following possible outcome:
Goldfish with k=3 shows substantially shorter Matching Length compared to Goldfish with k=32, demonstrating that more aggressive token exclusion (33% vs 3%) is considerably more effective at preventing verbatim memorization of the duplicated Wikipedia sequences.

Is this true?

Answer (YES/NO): YES